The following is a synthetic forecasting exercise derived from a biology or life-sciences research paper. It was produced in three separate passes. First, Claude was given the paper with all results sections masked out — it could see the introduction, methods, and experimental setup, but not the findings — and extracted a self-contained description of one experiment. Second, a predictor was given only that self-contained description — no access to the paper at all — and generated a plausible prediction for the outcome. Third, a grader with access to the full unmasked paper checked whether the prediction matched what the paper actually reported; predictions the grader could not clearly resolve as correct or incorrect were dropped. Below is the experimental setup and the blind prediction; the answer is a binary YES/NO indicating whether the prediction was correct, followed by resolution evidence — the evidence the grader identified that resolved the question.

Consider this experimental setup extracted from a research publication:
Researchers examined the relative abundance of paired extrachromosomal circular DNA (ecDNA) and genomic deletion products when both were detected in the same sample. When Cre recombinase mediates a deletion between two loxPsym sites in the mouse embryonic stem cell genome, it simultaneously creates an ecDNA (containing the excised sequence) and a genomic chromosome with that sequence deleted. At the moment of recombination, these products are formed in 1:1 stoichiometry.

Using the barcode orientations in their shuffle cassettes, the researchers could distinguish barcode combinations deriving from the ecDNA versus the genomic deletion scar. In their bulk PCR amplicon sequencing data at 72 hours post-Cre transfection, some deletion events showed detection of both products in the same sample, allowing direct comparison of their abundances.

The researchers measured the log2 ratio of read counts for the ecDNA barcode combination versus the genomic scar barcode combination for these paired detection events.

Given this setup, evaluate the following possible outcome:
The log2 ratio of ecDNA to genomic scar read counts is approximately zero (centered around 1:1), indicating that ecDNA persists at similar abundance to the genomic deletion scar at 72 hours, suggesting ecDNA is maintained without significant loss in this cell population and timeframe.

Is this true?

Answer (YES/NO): NO